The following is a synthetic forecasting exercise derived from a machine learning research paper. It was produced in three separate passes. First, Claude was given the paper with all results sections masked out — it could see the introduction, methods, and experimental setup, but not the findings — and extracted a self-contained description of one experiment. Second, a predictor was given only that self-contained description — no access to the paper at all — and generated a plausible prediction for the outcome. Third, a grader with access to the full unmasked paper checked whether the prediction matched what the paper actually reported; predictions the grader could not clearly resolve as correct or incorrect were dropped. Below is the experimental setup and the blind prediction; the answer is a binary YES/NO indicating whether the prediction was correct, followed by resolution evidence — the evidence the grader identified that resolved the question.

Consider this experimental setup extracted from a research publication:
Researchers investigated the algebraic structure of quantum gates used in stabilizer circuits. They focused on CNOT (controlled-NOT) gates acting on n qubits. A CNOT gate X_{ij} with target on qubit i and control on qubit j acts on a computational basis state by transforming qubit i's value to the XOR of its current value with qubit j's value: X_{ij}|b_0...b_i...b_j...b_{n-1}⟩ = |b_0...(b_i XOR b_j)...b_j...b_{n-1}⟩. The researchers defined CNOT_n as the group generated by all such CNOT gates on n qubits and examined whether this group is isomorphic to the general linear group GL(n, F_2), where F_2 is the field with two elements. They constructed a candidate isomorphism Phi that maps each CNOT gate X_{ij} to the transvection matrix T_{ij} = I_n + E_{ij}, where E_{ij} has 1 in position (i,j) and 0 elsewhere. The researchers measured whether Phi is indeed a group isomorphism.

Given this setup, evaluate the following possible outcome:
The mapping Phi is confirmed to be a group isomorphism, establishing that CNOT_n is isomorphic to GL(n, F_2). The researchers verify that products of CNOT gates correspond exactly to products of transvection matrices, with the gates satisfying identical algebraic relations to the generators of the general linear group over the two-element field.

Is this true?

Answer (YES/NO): YES